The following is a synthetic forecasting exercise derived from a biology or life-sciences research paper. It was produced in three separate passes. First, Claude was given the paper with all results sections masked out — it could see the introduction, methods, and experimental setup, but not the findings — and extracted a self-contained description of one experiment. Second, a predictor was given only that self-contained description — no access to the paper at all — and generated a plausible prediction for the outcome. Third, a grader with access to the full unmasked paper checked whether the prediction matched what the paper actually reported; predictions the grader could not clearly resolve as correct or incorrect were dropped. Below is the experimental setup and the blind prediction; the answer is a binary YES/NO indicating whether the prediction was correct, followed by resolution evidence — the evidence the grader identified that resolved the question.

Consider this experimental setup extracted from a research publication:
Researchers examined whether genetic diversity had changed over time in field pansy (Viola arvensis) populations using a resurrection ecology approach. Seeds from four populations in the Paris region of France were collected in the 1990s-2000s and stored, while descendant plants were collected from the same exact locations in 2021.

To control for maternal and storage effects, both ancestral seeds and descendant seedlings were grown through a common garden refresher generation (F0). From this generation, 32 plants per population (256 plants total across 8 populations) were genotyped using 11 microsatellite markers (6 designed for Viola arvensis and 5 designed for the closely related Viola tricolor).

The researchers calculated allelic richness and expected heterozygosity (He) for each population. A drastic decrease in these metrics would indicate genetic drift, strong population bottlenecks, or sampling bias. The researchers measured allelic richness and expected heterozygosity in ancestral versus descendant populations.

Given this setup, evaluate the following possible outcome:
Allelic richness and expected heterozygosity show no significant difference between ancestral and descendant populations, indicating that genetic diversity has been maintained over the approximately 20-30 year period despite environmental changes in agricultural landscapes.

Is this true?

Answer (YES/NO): YES